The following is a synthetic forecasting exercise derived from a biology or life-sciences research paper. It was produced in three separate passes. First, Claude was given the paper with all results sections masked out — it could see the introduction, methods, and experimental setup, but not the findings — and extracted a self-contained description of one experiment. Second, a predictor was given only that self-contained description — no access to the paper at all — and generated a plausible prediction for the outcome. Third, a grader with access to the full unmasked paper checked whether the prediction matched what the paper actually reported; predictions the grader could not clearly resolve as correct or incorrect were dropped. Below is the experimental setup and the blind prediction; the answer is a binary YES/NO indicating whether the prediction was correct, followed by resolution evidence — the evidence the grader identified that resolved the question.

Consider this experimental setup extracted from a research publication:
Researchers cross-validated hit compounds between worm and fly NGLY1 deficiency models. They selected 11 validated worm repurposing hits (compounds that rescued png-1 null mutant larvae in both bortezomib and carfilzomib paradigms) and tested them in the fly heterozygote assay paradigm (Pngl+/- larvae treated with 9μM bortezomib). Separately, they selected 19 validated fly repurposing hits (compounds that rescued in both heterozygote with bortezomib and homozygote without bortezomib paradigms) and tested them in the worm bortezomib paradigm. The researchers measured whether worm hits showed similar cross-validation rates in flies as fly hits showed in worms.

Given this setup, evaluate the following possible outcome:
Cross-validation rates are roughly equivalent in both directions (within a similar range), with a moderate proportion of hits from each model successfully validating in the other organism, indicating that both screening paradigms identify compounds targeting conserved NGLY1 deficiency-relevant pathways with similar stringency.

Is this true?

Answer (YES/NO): NO